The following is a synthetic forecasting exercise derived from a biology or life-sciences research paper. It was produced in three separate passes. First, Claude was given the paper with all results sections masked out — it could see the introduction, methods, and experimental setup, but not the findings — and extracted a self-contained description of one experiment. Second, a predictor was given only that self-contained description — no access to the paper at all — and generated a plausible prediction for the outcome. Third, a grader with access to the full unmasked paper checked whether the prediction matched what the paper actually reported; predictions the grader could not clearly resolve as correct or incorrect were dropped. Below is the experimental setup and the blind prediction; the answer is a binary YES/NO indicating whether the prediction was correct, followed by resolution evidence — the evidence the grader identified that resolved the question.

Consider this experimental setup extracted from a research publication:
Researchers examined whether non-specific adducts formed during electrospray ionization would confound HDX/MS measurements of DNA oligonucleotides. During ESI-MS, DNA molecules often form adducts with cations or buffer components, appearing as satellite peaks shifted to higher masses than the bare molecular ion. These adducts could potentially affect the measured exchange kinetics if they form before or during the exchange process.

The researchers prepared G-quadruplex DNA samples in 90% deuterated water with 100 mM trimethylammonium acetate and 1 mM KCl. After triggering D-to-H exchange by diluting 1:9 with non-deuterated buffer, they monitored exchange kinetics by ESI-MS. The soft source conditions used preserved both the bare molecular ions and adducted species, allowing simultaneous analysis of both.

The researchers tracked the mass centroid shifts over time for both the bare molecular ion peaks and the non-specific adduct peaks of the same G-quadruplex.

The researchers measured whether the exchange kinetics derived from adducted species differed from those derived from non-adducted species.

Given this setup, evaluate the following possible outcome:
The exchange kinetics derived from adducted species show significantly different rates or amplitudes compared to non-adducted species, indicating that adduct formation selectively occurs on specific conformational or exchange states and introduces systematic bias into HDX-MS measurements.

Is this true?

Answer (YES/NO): NO